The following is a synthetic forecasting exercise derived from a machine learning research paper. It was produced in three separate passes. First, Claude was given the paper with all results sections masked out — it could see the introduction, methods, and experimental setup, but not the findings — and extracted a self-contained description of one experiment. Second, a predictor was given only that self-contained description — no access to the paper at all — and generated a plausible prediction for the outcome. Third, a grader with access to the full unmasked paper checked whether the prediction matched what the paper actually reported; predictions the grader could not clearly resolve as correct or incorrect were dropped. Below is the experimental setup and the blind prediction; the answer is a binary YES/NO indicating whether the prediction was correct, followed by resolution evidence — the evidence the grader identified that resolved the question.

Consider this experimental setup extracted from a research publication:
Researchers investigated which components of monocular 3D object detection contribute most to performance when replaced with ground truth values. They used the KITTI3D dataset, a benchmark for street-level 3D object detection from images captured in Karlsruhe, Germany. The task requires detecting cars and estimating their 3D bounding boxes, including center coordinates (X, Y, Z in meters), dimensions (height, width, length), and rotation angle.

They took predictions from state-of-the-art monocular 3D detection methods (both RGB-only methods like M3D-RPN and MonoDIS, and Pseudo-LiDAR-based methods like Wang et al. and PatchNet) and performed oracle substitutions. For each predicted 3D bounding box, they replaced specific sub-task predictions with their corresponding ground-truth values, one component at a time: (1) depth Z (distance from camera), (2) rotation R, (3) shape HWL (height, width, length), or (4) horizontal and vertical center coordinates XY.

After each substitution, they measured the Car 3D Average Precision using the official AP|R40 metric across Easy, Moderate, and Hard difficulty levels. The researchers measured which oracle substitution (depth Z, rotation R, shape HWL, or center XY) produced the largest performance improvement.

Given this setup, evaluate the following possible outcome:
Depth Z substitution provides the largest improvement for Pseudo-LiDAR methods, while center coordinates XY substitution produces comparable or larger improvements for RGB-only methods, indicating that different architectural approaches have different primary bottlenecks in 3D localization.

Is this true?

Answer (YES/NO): NO